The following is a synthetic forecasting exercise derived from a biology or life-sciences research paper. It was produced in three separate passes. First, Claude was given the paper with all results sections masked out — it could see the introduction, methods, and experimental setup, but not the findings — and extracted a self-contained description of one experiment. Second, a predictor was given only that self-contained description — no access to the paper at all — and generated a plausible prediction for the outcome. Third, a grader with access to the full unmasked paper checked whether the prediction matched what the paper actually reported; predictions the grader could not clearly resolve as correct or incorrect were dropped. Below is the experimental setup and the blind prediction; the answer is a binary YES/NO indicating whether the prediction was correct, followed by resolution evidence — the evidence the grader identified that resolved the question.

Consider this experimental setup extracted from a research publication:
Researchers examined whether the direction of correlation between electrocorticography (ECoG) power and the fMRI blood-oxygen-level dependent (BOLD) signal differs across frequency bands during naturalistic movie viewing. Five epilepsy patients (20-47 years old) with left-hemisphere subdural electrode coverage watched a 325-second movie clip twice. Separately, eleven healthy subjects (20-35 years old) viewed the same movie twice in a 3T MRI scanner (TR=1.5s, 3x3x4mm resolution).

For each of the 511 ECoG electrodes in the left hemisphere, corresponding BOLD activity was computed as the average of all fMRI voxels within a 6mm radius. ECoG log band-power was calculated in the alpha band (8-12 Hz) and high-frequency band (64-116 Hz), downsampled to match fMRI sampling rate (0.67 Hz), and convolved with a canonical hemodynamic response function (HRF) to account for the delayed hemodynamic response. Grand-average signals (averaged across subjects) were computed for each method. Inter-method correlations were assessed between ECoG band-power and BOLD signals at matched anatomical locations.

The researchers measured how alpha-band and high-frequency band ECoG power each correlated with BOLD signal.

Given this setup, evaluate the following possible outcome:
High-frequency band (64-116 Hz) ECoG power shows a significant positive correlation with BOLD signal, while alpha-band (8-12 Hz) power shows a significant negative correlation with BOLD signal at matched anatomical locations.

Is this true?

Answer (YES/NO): YES